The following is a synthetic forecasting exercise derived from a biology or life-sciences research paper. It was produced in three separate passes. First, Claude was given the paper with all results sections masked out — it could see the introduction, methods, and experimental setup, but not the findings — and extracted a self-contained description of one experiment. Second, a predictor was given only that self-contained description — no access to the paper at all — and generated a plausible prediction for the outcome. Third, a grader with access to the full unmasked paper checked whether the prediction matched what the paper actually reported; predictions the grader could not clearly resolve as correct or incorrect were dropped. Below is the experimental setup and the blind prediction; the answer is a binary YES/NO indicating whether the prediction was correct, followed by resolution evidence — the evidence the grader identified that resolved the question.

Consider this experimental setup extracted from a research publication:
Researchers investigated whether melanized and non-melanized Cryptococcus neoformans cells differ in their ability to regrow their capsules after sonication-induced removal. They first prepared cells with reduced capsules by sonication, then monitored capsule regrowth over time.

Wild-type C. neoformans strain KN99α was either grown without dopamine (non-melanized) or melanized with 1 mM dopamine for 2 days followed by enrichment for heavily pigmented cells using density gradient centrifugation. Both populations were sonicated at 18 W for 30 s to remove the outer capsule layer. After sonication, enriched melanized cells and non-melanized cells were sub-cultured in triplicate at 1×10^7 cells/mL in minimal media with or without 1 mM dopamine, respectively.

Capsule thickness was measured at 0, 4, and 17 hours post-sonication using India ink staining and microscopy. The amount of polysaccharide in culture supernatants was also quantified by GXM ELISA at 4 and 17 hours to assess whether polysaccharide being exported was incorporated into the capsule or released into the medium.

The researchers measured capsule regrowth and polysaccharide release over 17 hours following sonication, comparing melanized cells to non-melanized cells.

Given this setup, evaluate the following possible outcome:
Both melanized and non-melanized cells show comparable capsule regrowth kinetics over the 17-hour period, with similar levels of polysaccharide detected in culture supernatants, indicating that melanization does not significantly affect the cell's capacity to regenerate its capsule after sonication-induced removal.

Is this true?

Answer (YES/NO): NO